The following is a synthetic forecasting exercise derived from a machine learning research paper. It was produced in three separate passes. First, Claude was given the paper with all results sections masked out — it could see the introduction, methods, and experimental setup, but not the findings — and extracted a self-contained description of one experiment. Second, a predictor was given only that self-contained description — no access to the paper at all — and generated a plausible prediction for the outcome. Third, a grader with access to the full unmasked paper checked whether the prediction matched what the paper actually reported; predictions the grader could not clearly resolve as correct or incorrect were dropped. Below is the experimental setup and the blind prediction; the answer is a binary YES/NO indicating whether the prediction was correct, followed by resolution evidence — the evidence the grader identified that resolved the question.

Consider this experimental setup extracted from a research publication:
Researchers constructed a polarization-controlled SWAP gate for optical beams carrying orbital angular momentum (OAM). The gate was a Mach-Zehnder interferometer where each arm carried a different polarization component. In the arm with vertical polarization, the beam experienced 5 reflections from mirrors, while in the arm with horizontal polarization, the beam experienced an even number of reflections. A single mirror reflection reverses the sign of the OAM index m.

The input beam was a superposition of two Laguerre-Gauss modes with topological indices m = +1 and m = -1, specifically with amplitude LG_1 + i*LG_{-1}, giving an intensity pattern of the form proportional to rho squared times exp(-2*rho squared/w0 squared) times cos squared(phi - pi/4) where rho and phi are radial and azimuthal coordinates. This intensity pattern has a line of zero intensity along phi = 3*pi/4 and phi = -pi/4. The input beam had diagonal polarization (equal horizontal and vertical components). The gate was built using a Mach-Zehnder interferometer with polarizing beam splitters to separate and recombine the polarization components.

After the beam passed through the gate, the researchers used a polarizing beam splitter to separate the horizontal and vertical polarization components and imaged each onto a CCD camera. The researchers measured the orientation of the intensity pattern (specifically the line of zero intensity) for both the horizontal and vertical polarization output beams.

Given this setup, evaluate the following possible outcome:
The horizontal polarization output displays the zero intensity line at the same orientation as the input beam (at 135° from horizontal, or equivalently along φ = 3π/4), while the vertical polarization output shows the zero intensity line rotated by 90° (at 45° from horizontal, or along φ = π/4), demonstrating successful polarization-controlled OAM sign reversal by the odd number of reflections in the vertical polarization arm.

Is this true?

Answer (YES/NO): YES